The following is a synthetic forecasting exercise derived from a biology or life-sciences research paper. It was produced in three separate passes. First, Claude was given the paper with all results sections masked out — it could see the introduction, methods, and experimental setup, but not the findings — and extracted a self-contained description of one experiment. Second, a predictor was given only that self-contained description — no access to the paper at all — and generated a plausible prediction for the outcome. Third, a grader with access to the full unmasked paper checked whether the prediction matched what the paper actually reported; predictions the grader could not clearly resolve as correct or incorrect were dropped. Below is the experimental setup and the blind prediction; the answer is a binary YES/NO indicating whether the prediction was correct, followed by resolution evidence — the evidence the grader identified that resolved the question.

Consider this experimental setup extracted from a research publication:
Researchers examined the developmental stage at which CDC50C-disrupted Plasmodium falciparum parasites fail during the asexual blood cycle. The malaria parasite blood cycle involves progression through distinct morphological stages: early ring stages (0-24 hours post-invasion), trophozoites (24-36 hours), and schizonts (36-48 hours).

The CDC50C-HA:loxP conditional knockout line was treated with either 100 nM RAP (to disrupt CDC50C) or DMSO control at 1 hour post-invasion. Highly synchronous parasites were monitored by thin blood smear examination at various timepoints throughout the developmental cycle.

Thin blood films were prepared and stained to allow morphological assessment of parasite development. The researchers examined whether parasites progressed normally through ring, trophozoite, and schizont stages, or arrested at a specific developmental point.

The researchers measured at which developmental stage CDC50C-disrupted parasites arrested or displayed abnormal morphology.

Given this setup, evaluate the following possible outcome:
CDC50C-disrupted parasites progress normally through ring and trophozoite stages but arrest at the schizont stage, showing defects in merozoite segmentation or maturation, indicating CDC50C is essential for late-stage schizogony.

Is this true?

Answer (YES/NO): NO